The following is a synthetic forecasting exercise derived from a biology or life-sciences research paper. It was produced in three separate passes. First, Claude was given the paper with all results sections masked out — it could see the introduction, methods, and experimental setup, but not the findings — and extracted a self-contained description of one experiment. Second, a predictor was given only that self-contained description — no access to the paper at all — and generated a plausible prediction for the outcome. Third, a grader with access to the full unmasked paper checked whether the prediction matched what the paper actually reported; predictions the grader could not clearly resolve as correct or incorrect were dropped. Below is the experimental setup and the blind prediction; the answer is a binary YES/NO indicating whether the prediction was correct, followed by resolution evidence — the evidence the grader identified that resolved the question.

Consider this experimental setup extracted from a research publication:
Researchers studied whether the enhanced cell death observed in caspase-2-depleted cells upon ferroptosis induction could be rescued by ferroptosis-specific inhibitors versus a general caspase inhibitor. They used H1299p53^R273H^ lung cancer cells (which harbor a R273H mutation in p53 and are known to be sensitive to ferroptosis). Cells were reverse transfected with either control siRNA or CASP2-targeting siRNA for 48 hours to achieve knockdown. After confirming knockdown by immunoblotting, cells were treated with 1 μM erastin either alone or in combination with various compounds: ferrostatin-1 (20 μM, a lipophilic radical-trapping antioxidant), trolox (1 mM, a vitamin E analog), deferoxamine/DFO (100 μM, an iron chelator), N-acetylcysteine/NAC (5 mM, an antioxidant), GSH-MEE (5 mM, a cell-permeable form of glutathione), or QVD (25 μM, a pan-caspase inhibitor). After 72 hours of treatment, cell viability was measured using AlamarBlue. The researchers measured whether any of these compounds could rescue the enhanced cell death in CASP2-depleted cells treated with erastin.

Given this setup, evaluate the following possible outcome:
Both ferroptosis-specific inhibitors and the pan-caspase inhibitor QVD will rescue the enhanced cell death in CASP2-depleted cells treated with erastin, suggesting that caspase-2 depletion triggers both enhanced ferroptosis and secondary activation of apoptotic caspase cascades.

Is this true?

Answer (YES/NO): NO